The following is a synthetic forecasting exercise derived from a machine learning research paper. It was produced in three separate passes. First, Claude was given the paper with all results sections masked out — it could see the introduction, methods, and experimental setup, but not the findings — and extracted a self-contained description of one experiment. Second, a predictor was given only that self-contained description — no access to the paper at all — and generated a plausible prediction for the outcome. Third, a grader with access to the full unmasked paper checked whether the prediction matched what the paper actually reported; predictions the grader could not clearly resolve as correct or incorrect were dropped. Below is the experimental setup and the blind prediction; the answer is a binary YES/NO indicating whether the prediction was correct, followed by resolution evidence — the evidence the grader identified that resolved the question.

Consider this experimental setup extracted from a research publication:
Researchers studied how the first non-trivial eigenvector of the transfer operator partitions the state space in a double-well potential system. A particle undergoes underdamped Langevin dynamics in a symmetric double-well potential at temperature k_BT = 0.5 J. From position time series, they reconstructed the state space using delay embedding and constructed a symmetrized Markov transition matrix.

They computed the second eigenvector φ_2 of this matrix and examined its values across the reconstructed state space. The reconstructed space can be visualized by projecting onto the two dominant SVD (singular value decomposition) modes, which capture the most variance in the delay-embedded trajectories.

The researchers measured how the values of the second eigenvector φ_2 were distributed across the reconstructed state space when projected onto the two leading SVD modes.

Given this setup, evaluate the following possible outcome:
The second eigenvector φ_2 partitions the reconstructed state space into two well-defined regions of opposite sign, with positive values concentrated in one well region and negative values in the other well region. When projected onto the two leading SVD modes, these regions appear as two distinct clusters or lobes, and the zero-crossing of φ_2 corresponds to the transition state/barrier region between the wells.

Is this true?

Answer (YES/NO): NO